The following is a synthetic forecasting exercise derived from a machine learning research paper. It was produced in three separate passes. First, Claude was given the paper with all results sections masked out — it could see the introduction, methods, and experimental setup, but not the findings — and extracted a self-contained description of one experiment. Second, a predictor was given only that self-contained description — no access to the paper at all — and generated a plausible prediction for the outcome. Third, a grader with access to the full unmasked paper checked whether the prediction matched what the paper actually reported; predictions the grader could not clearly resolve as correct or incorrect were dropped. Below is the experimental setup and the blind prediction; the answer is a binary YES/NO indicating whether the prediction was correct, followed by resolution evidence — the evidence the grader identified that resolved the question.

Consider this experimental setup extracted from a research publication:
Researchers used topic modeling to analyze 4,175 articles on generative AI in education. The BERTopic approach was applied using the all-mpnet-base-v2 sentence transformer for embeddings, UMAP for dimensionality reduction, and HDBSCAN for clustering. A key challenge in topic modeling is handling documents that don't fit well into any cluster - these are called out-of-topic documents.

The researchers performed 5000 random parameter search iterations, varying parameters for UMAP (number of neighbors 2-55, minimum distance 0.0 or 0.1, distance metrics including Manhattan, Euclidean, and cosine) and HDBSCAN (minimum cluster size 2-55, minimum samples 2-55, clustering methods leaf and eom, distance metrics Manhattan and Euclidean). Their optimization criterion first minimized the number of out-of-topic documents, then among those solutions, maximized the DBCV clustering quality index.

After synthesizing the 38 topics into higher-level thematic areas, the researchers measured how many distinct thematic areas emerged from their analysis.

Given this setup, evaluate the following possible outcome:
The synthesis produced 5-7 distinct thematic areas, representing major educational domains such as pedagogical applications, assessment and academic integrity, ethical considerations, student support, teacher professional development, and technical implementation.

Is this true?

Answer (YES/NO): NO